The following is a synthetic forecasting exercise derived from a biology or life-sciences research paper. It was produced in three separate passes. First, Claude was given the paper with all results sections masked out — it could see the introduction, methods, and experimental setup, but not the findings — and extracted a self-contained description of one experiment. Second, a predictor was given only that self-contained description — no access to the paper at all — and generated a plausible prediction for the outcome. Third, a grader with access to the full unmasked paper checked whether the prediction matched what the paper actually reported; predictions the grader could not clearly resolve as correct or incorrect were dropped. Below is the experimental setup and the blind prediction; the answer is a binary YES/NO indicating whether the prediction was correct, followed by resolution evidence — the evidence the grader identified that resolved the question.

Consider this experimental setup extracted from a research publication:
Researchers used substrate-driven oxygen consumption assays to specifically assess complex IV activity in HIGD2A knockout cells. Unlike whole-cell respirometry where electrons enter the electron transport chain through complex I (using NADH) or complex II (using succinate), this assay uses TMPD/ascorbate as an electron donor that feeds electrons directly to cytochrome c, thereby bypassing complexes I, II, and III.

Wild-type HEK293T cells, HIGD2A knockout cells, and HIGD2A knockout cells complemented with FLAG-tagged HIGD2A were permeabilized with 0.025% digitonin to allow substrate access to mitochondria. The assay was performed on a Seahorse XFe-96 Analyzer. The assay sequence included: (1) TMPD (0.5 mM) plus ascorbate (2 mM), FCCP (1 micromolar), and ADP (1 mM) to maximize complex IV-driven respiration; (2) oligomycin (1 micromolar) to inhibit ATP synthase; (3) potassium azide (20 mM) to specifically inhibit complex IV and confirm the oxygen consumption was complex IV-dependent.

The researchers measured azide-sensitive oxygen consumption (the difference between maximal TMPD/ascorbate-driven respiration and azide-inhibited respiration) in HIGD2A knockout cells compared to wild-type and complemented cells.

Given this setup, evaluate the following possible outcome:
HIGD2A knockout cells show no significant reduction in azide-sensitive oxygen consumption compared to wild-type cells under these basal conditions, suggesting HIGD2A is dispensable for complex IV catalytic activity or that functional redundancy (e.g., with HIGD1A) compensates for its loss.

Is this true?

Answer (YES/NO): NO